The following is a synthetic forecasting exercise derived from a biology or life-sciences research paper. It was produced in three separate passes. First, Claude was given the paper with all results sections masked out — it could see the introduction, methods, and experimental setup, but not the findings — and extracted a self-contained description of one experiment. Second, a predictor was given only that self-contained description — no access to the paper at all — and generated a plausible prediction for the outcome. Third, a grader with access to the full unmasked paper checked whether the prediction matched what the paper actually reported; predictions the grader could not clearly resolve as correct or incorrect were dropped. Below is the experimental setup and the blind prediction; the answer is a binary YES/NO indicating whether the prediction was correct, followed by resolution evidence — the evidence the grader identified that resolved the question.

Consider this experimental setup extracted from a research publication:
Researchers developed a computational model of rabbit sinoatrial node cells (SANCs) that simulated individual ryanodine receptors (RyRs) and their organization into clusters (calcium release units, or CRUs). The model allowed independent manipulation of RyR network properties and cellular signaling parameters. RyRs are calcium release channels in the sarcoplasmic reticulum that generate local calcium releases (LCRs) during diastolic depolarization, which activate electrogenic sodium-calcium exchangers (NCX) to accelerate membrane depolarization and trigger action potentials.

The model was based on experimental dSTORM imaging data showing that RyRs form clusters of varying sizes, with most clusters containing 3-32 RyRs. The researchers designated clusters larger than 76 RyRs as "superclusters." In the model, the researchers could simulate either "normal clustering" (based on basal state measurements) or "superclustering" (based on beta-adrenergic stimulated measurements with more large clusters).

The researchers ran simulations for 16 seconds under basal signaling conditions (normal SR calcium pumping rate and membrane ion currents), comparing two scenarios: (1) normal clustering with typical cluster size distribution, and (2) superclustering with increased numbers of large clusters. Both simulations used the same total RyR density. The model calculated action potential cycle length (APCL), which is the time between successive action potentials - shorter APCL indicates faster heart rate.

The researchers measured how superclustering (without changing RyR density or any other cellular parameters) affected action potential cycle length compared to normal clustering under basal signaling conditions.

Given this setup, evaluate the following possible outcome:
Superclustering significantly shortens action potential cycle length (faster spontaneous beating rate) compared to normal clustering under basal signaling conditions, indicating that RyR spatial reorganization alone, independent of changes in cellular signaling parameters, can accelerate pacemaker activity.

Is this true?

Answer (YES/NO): YES